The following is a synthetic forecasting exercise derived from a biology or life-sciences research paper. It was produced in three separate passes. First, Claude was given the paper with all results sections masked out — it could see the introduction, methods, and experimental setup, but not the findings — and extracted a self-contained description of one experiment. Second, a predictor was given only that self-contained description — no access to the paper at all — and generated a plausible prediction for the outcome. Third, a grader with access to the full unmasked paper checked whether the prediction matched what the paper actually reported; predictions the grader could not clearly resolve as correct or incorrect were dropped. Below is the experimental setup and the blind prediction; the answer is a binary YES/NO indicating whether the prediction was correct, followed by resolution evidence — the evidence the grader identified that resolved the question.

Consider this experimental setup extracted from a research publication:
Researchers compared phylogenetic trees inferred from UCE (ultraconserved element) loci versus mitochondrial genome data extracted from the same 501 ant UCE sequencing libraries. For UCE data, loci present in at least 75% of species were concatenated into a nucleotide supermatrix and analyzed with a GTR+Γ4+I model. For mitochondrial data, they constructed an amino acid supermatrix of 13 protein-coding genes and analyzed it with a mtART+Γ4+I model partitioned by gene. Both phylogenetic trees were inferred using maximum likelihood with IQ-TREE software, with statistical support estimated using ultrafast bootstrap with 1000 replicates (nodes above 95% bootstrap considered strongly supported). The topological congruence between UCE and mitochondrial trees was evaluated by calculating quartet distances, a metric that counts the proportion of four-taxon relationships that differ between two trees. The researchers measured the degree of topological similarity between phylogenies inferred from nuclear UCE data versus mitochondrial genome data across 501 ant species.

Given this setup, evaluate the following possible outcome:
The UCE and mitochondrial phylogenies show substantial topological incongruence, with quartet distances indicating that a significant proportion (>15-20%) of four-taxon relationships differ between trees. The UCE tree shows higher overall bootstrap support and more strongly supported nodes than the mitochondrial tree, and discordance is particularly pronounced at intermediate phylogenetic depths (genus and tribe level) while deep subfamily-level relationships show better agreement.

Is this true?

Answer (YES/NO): NO